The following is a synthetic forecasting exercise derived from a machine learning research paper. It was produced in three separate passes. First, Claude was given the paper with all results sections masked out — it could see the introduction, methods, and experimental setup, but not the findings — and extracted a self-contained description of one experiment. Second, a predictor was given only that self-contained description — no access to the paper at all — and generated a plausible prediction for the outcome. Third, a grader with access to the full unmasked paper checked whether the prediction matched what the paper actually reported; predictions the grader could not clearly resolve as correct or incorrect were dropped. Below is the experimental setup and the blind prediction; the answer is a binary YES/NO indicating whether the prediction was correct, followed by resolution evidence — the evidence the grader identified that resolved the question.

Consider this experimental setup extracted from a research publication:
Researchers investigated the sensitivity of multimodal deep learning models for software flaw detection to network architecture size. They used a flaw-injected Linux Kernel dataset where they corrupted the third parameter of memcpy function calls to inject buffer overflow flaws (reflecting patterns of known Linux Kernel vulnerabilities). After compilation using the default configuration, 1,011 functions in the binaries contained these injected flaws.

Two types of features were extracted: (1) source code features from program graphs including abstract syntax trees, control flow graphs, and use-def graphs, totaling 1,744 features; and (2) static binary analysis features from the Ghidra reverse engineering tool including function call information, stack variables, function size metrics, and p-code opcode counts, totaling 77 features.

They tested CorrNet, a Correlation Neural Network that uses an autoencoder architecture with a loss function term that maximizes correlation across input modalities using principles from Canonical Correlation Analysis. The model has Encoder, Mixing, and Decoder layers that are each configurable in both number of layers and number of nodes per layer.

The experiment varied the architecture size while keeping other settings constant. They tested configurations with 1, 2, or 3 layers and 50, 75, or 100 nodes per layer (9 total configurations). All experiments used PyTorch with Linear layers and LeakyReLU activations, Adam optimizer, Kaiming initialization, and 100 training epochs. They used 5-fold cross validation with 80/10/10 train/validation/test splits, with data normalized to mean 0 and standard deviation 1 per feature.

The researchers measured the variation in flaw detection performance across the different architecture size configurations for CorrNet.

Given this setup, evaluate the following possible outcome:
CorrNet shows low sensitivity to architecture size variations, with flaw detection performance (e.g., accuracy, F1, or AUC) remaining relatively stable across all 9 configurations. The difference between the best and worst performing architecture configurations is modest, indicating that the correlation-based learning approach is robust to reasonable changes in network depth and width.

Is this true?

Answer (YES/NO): NO